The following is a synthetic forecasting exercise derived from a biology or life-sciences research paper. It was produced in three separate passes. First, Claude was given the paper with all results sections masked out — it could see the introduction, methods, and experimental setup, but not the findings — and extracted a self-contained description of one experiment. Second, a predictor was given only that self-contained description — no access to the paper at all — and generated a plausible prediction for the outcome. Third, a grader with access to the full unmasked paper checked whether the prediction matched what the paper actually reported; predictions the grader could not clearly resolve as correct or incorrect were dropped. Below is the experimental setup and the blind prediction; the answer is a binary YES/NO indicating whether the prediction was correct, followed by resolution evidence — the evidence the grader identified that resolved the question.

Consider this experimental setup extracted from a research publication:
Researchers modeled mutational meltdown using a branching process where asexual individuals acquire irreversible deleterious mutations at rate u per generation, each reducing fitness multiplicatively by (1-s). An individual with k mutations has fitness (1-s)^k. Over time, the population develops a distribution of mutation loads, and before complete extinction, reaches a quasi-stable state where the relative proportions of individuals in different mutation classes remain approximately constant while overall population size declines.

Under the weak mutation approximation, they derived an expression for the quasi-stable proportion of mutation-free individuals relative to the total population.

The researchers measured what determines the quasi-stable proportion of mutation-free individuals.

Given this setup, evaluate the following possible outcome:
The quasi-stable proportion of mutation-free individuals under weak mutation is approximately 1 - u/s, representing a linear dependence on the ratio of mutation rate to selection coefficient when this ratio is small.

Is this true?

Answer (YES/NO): NO